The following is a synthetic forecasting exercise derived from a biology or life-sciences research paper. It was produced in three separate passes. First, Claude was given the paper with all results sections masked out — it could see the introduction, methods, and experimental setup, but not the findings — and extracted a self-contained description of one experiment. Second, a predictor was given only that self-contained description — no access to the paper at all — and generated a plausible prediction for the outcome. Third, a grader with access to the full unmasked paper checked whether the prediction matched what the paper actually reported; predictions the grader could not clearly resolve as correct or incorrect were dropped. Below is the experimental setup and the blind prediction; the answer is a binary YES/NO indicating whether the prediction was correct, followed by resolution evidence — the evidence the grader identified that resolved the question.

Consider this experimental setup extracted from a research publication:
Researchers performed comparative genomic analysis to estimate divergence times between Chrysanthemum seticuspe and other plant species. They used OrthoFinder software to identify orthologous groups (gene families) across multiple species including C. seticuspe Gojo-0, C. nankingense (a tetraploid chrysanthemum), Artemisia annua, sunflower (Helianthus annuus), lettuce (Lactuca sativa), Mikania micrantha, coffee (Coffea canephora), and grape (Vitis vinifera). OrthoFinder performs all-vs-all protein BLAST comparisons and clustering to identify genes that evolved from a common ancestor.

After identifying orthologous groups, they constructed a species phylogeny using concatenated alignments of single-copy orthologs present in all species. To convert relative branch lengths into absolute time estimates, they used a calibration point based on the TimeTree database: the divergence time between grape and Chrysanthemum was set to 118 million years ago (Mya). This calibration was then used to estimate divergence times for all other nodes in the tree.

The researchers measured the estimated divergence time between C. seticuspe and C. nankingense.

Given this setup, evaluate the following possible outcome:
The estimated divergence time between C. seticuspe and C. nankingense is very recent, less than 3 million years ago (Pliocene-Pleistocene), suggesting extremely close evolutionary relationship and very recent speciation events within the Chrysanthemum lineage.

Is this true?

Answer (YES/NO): NO